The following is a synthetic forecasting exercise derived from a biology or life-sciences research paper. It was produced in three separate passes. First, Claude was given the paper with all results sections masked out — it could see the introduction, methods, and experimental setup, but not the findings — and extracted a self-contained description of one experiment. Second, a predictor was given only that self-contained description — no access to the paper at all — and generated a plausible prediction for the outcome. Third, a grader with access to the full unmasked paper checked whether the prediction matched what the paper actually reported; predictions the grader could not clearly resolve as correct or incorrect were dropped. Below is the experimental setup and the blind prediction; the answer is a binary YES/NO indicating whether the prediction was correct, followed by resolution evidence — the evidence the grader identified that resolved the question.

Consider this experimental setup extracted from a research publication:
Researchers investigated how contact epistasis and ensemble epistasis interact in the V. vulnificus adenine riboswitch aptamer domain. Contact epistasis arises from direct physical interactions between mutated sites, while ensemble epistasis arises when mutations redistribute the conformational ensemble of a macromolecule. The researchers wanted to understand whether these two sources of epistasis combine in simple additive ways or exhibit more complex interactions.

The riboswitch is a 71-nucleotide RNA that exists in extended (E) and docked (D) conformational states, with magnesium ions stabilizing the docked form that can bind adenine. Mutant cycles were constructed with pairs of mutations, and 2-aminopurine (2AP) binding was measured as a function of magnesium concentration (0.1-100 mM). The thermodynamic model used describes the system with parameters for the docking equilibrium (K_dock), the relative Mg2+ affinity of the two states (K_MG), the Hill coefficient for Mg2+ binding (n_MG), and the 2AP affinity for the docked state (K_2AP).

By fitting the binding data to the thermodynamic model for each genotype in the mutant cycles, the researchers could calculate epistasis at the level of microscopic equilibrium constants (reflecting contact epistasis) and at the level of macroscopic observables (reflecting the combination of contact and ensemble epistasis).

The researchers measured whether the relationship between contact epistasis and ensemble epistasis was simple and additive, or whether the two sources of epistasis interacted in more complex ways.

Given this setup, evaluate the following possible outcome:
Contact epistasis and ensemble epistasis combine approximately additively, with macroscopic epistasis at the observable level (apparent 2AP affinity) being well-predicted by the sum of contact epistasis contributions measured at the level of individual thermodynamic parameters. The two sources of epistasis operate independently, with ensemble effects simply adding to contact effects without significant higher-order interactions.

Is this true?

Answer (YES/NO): NO